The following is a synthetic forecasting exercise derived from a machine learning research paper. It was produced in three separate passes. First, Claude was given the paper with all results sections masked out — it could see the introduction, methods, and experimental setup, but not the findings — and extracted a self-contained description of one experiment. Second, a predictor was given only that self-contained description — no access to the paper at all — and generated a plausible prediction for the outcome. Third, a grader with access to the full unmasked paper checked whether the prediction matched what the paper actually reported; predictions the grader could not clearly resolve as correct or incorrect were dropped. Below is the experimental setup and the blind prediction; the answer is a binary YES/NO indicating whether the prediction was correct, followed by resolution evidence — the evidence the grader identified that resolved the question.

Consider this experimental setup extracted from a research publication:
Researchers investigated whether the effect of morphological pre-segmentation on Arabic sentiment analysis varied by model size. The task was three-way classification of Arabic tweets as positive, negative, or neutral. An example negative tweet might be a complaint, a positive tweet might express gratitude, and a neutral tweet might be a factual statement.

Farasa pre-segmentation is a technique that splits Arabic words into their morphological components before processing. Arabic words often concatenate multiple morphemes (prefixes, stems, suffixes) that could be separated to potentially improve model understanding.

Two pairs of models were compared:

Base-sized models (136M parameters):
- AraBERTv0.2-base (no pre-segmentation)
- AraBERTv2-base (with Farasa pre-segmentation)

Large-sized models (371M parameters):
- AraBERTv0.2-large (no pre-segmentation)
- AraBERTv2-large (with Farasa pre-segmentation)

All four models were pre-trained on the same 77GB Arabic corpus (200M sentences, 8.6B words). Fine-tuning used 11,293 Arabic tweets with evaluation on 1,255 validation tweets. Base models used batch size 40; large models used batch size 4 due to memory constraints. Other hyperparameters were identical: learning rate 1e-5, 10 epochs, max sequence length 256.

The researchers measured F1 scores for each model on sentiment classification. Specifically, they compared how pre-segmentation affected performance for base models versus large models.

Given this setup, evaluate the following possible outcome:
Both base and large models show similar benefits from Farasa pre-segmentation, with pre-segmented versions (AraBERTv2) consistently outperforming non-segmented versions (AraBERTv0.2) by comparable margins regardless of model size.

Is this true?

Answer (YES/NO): NO